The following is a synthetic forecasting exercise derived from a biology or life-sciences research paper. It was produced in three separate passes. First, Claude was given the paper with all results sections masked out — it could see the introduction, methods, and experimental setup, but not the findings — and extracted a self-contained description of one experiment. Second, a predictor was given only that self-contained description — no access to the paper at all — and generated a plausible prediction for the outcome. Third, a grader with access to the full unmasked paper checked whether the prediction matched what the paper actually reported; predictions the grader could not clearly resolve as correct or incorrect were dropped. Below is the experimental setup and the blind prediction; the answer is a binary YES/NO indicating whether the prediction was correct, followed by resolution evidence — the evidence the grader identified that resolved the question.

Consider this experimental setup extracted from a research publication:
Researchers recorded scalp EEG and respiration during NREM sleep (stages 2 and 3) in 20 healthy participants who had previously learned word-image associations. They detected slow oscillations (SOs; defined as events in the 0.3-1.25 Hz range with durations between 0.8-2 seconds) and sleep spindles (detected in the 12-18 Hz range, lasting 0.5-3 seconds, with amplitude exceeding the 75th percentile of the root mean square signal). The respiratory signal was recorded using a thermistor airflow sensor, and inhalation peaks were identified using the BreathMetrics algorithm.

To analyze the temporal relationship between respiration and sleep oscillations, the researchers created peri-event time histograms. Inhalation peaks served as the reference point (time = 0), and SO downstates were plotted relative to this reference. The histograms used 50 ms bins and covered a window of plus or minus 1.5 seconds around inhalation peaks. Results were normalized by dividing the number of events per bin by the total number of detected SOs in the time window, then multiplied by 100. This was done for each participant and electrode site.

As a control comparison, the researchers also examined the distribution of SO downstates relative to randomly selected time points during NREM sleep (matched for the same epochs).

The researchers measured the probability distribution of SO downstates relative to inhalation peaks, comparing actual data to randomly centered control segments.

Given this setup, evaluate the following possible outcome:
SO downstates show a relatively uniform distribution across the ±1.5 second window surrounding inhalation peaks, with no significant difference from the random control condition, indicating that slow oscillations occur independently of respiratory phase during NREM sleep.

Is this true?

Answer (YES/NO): NO